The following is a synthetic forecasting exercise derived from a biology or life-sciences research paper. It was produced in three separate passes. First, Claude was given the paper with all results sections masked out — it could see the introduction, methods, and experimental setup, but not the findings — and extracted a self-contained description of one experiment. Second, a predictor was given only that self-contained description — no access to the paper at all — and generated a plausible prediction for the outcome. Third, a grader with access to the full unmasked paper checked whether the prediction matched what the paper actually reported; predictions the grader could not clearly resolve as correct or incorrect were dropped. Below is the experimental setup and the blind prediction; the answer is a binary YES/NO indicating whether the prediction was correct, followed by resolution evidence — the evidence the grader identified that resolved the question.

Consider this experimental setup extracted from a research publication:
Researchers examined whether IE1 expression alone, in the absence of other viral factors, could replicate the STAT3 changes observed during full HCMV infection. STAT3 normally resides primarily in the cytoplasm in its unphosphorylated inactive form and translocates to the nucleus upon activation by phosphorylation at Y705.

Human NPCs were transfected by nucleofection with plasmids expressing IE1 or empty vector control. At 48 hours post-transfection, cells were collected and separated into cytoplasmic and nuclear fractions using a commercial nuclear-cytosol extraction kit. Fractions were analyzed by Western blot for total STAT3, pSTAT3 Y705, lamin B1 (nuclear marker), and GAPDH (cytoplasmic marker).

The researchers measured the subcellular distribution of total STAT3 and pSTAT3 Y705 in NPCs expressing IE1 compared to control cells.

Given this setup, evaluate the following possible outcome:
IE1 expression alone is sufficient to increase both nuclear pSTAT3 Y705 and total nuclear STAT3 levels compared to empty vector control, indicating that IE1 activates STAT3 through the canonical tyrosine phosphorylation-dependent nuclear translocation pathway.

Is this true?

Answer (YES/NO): NO